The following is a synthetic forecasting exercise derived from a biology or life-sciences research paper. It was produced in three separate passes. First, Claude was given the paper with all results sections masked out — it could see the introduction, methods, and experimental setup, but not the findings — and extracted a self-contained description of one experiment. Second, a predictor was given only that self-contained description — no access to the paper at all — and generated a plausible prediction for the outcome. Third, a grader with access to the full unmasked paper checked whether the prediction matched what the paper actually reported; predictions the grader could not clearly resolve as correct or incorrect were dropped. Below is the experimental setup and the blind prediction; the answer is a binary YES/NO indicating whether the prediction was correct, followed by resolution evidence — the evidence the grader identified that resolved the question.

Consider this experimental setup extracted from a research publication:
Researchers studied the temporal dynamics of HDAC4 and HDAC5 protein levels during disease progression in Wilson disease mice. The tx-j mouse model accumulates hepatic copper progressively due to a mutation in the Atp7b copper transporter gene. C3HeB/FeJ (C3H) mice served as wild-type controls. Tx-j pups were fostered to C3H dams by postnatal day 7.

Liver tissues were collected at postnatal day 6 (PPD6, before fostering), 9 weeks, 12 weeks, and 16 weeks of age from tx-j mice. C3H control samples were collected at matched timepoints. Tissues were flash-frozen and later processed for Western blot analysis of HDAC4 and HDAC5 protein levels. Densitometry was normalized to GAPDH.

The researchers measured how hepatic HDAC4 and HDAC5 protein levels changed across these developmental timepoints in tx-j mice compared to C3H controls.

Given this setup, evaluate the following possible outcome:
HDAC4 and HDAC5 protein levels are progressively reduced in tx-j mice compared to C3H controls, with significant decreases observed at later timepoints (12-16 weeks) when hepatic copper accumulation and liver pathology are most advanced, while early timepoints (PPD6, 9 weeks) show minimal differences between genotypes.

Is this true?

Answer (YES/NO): NO